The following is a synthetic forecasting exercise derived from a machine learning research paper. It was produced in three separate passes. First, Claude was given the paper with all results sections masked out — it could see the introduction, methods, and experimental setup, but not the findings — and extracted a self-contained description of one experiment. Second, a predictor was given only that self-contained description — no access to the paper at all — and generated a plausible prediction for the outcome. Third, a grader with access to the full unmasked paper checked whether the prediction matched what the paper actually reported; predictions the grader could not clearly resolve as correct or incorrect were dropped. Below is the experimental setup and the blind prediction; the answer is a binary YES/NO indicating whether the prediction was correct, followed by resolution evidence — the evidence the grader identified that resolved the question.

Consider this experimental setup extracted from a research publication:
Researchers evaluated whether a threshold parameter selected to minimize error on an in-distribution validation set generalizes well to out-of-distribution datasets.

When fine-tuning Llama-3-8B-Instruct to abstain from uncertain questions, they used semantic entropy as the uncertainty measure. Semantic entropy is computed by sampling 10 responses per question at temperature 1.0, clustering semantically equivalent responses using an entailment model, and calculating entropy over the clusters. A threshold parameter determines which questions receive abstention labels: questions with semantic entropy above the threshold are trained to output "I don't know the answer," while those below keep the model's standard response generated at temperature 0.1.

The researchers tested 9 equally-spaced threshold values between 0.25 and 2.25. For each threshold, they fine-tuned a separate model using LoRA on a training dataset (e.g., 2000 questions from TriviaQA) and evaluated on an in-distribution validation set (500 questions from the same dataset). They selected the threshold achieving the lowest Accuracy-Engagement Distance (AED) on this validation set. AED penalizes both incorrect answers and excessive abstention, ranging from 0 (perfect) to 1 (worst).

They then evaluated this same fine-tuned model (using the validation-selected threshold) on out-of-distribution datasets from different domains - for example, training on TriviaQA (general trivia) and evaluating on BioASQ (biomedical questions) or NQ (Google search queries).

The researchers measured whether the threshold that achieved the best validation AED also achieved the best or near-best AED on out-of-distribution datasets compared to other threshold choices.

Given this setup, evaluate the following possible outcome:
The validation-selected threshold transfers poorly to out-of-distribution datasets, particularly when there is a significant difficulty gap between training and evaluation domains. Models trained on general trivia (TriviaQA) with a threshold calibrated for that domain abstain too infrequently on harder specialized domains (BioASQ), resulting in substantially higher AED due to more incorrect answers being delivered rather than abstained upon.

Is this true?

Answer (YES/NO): NO